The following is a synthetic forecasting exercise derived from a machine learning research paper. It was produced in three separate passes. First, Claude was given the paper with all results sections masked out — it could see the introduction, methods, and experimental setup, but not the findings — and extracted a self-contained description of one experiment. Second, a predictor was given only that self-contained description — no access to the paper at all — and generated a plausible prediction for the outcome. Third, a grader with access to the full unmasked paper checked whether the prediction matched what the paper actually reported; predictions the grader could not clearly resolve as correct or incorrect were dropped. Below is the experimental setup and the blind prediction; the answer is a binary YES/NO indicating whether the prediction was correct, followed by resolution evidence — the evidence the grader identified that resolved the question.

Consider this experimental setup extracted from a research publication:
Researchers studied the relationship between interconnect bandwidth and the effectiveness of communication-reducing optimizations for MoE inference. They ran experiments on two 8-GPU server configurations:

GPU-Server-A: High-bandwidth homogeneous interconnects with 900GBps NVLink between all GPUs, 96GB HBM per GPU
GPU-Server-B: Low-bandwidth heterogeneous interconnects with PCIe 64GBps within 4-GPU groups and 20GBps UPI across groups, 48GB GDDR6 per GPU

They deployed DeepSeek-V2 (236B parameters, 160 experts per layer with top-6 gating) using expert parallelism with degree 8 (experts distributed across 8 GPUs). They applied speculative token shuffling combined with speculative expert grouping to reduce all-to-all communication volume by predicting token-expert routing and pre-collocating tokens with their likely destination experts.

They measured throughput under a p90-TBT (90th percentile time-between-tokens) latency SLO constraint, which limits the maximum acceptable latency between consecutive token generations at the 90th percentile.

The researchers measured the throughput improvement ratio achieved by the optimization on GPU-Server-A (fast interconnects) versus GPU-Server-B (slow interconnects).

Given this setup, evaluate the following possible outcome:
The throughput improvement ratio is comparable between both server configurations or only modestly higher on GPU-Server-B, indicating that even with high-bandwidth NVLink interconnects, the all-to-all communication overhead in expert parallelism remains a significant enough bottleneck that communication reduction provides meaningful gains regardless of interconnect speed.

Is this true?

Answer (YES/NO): NO